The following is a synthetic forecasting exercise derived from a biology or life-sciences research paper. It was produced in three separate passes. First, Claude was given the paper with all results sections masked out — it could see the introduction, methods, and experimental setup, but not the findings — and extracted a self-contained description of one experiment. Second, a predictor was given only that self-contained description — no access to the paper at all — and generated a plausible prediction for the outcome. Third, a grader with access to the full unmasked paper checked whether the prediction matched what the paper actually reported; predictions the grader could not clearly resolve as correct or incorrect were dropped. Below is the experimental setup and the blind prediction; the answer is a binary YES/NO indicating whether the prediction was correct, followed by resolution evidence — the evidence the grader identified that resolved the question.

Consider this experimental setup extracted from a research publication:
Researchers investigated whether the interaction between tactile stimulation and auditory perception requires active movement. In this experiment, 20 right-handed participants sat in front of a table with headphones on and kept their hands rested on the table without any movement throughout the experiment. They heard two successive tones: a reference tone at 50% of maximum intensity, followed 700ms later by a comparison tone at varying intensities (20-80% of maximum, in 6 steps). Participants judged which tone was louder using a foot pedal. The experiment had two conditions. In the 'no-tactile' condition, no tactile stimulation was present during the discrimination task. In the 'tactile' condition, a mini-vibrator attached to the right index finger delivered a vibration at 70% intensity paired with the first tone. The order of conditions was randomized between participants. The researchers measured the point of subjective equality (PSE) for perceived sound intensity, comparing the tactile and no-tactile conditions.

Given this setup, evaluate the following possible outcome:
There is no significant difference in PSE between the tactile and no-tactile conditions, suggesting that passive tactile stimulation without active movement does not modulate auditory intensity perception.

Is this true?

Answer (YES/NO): YES